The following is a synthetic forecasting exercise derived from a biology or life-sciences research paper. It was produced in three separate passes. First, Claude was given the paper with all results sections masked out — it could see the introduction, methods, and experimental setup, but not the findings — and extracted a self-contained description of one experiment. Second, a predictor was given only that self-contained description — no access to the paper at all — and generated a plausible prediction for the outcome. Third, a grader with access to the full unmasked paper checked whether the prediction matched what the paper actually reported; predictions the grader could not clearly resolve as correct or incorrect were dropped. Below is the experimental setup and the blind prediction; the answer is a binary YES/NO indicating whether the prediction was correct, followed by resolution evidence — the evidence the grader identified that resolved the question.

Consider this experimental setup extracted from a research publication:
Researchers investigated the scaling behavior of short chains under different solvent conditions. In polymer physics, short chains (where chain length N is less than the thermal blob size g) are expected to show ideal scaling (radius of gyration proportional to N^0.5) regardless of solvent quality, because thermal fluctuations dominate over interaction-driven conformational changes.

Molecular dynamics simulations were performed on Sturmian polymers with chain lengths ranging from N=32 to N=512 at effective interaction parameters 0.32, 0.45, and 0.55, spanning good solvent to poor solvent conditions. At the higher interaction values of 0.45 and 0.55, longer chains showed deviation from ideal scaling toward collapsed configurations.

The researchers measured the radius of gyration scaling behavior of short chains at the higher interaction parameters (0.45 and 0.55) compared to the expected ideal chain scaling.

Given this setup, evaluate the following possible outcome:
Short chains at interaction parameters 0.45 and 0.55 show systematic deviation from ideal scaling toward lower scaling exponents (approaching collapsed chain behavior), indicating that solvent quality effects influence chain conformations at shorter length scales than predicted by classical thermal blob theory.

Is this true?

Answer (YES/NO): NO